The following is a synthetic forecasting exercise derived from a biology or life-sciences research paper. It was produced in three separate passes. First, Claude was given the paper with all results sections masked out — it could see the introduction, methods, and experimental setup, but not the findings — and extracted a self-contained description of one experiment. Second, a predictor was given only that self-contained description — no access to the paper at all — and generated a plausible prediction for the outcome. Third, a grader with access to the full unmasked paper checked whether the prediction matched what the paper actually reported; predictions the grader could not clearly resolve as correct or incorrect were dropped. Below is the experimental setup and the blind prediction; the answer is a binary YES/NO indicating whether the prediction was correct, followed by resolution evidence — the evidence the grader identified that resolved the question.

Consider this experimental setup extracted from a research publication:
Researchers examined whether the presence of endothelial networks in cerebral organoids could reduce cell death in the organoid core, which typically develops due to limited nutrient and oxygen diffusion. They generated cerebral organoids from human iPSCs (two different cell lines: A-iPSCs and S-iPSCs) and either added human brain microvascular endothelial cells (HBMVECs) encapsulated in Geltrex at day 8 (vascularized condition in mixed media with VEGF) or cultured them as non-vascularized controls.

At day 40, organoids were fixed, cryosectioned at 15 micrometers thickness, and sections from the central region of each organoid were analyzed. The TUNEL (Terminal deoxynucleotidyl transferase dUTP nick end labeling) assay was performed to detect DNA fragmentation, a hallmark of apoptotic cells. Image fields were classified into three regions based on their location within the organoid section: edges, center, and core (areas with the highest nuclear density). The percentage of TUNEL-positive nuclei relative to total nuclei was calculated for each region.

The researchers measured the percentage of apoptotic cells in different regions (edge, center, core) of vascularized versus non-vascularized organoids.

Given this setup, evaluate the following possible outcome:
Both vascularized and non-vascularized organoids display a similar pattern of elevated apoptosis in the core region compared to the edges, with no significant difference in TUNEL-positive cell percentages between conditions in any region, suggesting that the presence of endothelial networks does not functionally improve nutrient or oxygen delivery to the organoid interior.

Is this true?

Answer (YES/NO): NO